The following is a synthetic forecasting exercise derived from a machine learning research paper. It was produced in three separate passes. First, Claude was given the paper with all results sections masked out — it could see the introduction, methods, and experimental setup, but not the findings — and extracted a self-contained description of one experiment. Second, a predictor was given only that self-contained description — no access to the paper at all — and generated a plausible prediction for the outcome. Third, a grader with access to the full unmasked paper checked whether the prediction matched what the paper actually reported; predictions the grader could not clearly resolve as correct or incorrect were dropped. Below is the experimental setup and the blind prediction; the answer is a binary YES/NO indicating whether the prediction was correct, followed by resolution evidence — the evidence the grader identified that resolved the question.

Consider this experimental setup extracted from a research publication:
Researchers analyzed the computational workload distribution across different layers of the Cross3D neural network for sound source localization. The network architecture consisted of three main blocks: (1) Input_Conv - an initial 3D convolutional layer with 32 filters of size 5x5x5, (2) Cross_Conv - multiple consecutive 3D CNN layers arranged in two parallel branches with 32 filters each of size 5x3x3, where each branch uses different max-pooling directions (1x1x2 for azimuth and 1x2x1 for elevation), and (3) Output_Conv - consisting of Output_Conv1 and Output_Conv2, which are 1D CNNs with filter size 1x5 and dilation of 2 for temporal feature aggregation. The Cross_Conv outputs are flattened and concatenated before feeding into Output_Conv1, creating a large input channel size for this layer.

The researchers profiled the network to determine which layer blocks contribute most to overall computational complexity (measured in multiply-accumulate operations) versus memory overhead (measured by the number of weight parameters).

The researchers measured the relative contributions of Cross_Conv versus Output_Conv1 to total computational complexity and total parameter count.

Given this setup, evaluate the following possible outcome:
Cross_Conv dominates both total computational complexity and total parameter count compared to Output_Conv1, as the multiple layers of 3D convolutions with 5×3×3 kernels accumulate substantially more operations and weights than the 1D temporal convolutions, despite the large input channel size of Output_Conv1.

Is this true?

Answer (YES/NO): NO